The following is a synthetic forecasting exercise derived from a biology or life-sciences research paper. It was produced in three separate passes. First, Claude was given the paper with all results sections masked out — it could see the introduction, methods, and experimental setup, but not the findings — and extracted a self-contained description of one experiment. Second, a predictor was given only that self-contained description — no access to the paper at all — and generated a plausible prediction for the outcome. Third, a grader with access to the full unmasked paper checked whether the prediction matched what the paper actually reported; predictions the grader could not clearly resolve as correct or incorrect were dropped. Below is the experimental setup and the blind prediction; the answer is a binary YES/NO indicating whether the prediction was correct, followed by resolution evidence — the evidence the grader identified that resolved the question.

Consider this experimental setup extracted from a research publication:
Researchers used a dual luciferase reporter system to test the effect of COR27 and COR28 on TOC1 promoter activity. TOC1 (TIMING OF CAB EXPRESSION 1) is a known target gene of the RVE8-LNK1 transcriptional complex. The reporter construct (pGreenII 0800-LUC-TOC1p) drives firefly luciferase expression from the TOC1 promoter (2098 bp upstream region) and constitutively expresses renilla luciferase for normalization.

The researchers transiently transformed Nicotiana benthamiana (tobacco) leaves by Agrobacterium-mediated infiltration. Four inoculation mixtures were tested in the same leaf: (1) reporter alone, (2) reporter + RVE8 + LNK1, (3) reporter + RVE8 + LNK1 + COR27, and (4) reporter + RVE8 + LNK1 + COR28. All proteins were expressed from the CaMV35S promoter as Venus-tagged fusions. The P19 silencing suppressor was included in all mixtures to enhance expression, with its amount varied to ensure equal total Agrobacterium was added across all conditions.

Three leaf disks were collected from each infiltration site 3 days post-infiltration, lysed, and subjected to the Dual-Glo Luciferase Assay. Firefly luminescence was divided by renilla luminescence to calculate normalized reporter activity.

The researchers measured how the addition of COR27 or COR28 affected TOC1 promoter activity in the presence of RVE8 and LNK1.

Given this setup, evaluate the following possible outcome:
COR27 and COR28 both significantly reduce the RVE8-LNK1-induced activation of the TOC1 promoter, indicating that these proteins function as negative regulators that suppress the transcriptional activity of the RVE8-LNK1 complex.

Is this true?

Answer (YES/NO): YES